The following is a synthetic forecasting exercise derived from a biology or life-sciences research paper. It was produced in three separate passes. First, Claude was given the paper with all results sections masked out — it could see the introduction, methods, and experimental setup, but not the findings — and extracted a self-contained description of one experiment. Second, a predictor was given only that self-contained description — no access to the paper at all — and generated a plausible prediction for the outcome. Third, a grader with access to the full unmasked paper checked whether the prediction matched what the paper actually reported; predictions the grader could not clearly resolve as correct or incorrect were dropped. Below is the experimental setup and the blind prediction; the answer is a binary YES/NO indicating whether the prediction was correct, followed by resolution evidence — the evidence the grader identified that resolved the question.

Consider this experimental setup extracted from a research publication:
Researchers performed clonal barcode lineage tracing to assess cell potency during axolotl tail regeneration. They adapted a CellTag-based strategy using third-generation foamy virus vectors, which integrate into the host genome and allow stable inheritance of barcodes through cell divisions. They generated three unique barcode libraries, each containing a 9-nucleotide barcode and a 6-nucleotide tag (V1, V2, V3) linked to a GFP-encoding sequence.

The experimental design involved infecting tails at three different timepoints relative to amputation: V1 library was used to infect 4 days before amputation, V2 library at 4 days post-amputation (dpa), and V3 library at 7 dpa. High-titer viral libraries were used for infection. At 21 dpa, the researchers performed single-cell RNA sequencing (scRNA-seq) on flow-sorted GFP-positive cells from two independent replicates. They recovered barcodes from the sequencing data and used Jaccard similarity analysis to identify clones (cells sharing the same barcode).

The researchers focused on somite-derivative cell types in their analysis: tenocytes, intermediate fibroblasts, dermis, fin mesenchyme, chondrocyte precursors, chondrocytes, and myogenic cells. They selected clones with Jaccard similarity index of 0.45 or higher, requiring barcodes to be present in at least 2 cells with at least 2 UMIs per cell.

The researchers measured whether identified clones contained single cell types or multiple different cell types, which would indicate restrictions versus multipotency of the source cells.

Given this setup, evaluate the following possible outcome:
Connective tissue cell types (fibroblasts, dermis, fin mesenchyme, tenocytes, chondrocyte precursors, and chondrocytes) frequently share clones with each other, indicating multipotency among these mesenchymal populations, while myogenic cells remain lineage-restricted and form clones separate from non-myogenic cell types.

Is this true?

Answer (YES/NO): NO